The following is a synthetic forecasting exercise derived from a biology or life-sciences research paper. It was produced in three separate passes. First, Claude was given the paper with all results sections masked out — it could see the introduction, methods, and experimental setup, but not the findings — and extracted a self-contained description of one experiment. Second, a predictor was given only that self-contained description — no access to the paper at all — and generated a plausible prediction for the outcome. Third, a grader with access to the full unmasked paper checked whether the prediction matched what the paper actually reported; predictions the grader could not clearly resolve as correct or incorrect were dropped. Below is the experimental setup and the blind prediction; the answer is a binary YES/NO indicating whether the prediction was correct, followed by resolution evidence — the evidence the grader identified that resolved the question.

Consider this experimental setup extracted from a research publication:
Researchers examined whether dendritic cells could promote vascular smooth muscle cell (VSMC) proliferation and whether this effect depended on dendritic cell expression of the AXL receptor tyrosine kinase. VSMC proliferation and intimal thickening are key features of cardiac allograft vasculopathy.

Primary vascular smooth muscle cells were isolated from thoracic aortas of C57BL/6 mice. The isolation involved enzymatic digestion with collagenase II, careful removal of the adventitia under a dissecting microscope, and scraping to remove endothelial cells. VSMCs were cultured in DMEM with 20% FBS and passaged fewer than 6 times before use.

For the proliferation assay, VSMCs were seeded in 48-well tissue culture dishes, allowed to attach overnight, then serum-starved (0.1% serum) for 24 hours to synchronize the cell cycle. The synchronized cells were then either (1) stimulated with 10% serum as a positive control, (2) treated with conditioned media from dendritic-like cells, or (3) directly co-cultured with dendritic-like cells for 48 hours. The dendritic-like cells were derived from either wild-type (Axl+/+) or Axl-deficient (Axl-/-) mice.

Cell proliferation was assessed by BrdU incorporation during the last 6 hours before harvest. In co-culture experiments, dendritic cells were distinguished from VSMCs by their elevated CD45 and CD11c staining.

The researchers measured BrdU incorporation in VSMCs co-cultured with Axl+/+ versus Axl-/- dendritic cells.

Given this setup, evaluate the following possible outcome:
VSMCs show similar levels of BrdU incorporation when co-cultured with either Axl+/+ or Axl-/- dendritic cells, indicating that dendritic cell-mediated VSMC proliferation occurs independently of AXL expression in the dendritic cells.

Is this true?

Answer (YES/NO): NO